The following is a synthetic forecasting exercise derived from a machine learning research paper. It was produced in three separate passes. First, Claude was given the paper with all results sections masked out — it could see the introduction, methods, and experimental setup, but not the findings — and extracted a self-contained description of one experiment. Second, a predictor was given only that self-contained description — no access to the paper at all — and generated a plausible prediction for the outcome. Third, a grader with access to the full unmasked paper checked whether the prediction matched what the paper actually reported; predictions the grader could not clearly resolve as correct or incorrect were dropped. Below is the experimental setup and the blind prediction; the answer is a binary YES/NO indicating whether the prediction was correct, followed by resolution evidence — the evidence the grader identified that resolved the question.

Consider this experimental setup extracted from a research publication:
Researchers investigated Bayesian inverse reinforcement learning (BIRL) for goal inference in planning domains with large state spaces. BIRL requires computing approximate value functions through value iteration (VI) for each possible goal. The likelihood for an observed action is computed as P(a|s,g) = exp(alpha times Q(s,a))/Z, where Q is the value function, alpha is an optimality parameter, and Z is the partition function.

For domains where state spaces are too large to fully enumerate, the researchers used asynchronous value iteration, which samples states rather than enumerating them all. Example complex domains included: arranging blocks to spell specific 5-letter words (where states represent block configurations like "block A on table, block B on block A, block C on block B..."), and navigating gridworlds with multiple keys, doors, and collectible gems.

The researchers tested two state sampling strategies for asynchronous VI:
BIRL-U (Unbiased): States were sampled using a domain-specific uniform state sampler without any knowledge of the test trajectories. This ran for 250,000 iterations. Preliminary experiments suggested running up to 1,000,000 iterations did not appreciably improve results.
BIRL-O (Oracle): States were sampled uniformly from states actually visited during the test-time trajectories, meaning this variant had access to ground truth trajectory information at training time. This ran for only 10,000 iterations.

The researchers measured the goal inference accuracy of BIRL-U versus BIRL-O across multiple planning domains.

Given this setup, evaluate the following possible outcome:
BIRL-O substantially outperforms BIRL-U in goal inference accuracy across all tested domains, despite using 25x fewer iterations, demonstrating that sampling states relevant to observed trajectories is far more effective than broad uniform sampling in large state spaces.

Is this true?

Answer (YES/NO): NO